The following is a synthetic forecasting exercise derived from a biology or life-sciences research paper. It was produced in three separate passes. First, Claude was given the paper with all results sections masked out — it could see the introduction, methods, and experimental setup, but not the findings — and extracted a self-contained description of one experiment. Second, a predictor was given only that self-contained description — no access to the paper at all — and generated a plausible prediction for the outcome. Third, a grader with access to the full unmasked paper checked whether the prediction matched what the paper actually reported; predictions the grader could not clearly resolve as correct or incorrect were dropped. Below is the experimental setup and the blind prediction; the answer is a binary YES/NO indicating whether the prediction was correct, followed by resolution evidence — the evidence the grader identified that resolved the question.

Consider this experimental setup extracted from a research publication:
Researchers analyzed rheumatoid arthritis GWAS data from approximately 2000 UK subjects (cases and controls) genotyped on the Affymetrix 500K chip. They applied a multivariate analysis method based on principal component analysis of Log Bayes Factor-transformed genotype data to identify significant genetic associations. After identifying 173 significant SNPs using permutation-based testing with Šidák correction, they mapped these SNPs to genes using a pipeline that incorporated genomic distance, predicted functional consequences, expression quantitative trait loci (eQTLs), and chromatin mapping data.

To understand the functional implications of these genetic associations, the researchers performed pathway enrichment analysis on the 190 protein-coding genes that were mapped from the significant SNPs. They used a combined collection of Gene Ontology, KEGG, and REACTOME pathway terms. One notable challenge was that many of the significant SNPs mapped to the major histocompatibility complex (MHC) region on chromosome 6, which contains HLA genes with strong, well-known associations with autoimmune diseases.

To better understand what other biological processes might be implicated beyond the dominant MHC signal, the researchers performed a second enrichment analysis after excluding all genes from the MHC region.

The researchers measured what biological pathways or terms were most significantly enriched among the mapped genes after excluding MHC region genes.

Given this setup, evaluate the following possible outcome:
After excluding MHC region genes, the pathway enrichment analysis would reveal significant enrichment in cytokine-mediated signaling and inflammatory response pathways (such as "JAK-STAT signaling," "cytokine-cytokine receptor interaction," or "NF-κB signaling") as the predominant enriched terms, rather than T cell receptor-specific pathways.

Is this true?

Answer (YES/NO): NO